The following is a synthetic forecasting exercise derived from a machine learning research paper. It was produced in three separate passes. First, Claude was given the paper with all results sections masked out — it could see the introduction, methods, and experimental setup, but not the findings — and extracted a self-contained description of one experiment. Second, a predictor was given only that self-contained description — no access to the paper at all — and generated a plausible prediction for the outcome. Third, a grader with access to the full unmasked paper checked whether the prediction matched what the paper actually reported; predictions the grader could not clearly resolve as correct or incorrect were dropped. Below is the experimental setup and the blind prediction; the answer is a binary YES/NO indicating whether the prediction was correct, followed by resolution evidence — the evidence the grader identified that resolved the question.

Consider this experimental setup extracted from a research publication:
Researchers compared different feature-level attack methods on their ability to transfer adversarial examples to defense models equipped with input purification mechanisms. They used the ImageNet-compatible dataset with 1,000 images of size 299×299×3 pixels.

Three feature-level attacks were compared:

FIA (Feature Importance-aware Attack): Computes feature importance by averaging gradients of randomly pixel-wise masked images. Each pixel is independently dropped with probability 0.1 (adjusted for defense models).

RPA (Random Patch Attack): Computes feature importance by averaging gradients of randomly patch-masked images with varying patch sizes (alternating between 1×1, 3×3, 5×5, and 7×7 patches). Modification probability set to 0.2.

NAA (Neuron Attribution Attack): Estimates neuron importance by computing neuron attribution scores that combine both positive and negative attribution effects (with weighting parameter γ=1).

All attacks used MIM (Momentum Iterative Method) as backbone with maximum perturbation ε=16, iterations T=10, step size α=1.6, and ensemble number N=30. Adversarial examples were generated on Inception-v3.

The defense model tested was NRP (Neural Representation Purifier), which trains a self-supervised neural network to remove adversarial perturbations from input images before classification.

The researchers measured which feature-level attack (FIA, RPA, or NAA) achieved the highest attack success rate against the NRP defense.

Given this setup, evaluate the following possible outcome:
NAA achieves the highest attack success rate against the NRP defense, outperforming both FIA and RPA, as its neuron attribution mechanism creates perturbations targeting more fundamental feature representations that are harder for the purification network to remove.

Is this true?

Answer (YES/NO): YES